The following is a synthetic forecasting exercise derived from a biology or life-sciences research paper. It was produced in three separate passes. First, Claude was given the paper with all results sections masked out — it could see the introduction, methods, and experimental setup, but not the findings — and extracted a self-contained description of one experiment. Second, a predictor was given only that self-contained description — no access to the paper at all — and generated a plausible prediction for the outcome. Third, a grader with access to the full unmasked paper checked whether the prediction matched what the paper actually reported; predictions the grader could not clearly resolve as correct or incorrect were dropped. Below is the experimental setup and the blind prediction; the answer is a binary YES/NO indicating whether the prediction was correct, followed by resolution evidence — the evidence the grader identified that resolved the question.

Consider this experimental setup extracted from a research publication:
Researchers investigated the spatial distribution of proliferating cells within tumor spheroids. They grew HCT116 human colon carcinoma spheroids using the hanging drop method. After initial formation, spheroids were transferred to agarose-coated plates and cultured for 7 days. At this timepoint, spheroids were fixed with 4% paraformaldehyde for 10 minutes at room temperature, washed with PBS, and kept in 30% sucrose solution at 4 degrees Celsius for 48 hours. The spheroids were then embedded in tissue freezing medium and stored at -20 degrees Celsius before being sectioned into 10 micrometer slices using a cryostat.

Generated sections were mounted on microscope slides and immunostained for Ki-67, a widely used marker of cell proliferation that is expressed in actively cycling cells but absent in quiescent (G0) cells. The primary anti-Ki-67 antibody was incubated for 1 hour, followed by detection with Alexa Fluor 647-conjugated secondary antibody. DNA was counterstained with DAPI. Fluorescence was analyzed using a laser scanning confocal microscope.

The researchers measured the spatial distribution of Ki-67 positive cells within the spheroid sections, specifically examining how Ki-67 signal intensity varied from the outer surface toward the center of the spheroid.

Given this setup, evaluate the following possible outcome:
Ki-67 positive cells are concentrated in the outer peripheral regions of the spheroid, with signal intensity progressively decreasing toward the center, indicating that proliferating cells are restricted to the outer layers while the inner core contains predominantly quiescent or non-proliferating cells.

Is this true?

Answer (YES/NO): YES